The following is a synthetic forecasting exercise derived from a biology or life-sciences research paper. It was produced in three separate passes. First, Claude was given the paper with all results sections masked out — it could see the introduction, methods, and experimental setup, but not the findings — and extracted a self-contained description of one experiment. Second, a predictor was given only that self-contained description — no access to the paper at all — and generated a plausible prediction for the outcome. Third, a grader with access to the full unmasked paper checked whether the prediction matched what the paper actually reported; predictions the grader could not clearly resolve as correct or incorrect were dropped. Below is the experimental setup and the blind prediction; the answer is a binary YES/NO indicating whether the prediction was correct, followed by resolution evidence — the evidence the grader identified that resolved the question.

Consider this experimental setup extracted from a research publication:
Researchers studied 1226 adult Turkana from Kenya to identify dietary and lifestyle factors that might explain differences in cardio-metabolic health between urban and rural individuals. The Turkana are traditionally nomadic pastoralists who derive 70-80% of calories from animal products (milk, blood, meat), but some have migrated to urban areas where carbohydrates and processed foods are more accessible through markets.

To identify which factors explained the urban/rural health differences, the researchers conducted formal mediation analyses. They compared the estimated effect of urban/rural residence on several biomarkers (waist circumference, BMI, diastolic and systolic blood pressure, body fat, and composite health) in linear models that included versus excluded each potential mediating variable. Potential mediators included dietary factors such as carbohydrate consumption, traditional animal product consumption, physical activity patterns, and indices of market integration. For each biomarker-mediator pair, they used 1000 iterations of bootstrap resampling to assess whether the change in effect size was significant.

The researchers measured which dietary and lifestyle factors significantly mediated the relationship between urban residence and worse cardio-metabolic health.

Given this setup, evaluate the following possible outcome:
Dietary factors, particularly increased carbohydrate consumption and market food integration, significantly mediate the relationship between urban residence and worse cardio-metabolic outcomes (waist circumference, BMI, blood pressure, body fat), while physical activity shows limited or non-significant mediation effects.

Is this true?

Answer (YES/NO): NO